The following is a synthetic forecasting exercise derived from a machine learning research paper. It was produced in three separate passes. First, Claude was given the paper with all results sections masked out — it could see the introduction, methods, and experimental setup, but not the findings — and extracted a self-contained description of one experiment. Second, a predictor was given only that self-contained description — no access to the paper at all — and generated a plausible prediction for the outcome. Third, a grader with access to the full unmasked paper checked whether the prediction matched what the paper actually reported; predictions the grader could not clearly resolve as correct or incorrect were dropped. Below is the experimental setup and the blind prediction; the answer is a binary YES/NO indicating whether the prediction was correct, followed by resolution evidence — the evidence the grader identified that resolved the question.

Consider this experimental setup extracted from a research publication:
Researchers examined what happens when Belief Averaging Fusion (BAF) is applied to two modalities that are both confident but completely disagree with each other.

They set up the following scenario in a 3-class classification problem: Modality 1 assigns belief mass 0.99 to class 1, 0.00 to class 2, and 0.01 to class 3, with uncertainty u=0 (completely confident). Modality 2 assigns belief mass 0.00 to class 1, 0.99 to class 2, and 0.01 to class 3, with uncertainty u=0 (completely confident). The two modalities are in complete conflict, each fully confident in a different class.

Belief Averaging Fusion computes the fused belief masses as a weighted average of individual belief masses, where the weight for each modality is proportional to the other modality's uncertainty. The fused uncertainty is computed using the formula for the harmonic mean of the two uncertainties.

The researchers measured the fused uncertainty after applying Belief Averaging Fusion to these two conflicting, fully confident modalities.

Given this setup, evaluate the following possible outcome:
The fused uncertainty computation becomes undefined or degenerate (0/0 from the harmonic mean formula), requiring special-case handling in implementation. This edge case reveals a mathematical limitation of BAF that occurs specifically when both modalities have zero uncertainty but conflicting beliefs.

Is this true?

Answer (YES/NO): NO